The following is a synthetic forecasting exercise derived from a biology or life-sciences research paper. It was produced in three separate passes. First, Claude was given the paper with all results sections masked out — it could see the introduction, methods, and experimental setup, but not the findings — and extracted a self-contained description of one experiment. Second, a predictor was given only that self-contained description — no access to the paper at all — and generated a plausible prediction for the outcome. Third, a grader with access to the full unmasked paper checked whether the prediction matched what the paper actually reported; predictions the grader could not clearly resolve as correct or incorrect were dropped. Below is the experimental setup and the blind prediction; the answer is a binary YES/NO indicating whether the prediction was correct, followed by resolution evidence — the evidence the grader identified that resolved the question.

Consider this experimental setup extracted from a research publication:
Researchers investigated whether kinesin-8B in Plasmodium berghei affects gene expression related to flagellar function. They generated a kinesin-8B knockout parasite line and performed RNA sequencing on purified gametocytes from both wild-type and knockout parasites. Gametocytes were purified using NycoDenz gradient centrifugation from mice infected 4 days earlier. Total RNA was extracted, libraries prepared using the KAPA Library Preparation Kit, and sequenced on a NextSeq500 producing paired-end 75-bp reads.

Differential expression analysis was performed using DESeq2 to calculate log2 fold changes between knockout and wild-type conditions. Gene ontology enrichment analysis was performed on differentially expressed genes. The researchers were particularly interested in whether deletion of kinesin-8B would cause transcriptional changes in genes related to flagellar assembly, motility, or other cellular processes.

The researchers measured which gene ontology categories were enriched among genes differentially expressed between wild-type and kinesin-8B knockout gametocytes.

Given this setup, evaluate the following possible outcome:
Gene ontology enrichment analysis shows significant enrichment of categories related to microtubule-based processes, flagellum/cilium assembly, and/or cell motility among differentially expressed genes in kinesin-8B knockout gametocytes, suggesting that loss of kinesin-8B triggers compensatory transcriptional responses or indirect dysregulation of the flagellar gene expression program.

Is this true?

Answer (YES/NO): NO